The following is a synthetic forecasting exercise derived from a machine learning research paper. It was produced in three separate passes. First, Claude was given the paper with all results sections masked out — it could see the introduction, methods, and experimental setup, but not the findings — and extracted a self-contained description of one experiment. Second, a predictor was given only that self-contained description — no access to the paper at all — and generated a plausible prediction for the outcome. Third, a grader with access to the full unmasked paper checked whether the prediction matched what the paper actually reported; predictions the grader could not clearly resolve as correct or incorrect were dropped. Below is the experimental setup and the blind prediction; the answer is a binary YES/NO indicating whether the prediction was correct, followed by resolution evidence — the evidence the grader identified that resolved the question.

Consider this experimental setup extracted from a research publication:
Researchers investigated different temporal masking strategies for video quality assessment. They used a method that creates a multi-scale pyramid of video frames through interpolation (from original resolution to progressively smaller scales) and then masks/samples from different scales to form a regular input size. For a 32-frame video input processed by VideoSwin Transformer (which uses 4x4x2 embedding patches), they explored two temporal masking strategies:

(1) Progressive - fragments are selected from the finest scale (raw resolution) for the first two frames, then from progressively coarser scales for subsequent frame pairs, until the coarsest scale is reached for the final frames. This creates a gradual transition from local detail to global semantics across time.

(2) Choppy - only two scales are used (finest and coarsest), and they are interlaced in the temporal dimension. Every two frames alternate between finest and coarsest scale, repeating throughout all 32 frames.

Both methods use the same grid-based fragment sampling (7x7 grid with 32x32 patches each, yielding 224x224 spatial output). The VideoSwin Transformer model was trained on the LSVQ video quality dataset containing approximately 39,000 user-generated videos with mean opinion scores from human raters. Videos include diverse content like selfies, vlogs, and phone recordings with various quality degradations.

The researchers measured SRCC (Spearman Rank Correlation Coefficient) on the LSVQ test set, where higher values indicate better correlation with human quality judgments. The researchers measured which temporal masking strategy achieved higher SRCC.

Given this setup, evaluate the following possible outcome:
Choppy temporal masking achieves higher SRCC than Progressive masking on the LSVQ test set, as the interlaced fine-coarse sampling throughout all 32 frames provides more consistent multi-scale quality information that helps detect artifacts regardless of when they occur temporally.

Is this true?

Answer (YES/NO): NO